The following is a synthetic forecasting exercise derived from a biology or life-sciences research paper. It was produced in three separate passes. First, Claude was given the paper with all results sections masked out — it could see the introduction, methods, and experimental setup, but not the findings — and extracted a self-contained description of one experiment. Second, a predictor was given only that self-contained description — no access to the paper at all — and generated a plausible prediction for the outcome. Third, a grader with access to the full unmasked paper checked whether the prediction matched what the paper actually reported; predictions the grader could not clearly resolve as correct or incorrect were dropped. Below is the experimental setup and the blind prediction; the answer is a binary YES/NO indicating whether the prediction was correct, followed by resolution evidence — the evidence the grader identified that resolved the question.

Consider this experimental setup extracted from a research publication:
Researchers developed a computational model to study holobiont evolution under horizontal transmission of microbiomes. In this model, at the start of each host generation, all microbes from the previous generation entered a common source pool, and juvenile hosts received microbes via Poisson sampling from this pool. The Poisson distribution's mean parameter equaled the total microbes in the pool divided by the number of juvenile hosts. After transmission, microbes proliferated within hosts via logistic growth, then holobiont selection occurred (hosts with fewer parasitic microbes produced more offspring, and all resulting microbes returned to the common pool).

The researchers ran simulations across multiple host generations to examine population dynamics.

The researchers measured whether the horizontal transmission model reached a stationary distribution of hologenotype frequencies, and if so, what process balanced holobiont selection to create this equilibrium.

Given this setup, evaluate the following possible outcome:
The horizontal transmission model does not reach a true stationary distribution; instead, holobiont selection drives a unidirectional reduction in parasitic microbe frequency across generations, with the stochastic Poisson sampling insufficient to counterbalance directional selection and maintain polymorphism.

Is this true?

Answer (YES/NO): NO